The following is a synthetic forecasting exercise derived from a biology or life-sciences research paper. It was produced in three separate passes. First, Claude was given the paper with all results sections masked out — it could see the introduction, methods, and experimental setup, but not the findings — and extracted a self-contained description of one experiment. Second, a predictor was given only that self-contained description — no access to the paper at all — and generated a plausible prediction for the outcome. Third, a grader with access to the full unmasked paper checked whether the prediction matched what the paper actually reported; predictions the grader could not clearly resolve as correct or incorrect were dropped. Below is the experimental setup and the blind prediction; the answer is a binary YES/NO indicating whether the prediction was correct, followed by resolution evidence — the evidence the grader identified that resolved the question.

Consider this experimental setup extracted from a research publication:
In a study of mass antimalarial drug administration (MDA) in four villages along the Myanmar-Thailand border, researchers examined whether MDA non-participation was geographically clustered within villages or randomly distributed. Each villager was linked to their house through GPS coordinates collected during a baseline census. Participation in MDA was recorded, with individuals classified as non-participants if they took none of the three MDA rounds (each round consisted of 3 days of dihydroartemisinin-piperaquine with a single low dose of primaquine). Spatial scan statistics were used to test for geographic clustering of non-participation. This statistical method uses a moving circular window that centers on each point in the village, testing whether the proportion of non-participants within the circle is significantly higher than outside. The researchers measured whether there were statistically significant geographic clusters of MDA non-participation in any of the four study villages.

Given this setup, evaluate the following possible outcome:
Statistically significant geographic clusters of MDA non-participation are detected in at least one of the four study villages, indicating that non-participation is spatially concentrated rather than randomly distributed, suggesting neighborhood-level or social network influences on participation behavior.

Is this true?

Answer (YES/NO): YES